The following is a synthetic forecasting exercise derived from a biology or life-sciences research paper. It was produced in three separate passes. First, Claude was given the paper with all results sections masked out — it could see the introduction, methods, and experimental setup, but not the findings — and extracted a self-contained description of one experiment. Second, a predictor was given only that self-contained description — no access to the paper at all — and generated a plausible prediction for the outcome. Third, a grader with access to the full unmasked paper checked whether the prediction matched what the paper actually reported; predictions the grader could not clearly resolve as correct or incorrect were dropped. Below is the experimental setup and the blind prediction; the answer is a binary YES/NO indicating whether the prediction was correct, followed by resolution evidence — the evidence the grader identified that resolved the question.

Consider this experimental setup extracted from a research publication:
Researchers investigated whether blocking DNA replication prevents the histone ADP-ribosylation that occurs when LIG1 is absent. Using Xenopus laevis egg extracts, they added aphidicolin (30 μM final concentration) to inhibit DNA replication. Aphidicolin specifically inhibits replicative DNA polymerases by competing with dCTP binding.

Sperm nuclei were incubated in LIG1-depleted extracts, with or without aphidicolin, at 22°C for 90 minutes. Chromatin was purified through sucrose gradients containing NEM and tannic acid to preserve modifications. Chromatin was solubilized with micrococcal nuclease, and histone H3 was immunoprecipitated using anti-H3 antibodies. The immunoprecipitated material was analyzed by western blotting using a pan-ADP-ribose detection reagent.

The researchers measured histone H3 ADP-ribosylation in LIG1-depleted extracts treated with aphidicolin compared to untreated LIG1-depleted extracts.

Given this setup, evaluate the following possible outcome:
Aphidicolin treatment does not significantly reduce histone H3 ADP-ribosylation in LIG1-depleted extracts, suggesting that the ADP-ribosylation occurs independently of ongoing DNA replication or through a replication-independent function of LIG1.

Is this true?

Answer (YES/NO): NO